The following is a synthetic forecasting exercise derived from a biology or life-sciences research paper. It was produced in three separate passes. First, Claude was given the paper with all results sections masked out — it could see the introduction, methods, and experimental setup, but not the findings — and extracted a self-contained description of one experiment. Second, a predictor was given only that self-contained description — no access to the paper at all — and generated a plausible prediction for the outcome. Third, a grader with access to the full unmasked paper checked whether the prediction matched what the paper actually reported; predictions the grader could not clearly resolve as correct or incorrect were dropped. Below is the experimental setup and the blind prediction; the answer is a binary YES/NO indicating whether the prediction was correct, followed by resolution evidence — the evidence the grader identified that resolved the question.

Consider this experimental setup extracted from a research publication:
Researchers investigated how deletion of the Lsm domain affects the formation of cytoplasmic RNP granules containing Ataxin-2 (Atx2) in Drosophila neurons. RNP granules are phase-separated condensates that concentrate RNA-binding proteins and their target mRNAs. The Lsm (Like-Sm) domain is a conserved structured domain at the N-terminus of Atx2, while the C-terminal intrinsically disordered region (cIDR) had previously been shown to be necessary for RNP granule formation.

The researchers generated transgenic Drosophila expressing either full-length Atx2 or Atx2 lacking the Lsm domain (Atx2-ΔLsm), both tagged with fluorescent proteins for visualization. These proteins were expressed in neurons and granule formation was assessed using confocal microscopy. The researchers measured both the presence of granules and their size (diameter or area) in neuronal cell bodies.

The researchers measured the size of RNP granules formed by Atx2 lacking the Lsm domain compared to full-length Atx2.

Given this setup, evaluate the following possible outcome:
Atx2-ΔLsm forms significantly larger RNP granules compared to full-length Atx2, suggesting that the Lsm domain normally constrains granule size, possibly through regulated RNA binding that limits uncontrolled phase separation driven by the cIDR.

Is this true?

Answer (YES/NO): YES